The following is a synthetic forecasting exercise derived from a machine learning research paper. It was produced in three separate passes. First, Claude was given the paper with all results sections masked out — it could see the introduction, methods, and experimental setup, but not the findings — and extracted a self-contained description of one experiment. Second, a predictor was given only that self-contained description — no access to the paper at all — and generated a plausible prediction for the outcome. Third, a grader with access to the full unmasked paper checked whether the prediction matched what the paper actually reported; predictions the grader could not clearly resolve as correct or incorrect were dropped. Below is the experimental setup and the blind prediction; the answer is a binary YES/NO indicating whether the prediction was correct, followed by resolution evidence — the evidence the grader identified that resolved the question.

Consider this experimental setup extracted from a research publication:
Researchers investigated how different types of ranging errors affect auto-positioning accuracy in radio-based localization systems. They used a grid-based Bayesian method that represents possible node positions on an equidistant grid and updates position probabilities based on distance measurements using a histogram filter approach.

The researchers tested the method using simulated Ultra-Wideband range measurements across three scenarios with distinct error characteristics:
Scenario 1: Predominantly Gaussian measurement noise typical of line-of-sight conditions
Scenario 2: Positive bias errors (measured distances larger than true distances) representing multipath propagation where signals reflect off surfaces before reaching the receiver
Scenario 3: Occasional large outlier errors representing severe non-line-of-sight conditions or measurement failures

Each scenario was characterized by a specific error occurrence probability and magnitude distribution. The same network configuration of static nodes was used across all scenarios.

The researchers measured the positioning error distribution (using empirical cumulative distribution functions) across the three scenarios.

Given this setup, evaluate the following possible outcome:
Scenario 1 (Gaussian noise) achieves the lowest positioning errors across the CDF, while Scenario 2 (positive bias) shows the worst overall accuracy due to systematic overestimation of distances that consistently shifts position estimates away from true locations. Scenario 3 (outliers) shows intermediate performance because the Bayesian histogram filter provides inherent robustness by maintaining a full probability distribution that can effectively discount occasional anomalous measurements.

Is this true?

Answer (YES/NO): NO